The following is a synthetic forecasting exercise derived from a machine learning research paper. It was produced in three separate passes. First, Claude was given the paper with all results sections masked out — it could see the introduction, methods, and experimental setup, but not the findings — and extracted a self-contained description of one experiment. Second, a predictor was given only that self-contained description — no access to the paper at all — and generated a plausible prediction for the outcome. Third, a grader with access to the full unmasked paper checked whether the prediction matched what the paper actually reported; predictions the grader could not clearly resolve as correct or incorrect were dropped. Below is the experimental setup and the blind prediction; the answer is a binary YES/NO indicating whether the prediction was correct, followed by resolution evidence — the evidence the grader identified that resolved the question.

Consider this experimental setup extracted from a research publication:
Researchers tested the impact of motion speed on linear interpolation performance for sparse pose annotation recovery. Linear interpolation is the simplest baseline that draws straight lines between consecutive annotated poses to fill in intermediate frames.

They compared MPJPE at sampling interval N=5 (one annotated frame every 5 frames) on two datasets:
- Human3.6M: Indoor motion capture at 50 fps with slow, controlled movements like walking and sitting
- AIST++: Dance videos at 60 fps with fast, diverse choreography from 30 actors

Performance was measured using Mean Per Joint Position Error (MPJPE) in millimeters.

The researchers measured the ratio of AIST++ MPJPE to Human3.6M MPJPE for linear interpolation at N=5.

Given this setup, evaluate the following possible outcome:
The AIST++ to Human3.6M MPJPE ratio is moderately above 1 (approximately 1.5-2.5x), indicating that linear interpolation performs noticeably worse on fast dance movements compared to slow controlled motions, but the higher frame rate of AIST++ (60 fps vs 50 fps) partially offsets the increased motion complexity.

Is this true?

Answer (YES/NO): NO